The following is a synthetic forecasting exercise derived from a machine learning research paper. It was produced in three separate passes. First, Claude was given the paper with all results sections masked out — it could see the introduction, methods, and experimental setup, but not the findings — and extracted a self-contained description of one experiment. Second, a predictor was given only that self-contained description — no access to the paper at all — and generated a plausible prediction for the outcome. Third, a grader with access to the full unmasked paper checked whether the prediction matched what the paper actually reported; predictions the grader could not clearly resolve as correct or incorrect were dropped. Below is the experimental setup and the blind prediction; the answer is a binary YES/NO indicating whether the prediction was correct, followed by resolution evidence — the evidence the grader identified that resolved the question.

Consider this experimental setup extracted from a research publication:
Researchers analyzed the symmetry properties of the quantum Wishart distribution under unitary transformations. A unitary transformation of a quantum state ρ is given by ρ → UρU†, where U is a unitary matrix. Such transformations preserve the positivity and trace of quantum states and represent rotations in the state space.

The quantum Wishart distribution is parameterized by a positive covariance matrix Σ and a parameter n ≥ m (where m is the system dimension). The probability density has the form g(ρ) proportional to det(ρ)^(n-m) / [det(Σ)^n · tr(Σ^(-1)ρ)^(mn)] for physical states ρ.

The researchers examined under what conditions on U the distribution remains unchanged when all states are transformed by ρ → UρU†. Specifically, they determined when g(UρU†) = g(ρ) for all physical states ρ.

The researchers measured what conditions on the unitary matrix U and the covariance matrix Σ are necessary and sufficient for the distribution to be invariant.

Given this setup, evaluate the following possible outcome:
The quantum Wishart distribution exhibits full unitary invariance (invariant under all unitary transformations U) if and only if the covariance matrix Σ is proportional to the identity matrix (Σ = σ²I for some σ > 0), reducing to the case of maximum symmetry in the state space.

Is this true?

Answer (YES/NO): YES